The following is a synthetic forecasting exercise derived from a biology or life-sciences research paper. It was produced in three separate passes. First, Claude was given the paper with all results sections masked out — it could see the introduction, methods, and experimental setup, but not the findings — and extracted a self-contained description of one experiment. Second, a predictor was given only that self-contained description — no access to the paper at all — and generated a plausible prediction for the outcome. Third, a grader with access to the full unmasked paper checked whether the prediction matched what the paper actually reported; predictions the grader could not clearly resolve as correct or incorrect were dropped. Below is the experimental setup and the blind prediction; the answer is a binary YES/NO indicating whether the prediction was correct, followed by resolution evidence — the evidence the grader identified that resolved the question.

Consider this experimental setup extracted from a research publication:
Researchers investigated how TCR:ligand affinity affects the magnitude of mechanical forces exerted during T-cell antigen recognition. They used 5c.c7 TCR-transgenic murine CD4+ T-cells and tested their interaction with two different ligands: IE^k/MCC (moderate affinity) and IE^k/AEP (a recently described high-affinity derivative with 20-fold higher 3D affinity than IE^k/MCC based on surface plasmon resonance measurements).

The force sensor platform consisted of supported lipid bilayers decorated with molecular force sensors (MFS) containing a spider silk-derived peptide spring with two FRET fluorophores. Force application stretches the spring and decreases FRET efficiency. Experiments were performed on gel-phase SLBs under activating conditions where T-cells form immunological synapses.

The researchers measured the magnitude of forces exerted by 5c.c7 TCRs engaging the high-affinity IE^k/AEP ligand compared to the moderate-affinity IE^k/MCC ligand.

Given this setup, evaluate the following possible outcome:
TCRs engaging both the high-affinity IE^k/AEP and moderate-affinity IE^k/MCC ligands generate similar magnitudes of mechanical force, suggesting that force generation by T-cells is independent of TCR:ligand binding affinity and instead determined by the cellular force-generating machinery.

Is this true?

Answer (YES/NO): NO